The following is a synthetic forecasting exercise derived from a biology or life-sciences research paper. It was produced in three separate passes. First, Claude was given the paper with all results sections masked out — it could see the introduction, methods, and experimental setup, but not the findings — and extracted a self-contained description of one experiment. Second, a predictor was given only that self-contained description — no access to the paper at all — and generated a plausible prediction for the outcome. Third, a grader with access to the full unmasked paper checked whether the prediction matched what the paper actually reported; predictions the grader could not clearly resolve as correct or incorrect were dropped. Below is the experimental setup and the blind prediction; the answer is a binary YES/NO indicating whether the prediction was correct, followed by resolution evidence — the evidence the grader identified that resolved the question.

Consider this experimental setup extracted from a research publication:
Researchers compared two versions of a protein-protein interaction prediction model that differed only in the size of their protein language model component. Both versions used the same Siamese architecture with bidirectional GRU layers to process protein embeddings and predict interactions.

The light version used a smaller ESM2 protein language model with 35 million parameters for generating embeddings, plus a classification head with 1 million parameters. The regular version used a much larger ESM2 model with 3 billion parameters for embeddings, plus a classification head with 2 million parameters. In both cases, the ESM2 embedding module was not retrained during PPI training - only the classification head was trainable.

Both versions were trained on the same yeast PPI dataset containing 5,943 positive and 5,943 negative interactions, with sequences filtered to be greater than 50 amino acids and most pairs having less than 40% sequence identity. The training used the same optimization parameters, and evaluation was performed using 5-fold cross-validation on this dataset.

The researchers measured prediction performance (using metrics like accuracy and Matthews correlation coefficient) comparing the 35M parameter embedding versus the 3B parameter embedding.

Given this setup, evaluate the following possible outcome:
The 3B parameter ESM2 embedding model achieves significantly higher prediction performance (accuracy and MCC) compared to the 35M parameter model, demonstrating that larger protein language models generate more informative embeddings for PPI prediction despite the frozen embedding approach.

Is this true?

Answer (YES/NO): NO